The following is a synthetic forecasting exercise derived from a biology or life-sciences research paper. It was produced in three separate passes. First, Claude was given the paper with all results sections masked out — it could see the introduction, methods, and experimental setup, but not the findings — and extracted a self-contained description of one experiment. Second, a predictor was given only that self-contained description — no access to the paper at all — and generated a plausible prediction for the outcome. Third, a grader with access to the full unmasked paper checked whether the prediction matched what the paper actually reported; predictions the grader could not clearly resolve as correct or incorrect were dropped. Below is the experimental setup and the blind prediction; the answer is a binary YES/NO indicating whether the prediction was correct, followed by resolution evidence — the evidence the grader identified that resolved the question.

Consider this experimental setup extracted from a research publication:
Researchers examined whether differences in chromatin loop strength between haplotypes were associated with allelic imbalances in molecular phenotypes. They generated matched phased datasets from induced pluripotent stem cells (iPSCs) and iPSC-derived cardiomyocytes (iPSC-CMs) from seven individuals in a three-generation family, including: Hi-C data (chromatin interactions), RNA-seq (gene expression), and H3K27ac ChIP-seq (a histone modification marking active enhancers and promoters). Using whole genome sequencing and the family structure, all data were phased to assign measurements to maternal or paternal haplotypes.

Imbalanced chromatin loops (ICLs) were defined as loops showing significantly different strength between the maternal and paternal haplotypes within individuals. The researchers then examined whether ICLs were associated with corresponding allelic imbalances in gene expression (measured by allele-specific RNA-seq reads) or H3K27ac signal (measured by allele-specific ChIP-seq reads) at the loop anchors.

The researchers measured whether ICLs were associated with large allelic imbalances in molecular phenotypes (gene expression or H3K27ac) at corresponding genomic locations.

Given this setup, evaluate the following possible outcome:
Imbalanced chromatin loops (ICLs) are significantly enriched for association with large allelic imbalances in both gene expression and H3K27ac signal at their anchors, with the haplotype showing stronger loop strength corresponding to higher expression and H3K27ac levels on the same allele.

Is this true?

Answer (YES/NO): NO